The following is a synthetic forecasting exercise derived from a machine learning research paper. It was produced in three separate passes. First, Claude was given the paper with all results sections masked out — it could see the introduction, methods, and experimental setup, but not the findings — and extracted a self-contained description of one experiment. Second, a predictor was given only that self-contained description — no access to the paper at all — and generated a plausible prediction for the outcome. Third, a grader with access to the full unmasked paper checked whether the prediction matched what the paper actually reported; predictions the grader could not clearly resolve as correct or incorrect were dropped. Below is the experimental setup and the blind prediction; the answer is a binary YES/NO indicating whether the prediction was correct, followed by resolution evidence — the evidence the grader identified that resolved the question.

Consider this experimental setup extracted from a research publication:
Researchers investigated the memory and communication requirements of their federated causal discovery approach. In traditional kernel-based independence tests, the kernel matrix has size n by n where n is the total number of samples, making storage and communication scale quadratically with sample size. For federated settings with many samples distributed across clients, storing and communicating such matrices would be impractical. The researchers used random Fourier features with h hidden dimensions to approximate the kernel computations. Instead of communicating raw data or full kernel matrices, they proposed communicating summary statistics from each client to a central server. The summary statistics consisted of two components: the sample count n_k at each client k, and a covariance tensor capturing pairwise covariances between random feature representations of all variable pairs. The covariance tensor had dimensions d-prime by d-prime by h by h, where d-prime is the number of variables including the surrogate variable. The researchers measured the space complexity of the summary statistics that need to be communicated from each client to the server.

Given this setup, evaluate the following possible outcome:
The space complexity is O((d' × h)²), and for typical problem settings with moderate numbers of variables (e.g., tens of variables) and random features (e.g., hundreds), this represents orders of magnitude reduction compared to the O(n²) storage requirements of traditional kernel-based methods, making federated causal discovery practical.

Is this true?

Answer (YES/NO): NO